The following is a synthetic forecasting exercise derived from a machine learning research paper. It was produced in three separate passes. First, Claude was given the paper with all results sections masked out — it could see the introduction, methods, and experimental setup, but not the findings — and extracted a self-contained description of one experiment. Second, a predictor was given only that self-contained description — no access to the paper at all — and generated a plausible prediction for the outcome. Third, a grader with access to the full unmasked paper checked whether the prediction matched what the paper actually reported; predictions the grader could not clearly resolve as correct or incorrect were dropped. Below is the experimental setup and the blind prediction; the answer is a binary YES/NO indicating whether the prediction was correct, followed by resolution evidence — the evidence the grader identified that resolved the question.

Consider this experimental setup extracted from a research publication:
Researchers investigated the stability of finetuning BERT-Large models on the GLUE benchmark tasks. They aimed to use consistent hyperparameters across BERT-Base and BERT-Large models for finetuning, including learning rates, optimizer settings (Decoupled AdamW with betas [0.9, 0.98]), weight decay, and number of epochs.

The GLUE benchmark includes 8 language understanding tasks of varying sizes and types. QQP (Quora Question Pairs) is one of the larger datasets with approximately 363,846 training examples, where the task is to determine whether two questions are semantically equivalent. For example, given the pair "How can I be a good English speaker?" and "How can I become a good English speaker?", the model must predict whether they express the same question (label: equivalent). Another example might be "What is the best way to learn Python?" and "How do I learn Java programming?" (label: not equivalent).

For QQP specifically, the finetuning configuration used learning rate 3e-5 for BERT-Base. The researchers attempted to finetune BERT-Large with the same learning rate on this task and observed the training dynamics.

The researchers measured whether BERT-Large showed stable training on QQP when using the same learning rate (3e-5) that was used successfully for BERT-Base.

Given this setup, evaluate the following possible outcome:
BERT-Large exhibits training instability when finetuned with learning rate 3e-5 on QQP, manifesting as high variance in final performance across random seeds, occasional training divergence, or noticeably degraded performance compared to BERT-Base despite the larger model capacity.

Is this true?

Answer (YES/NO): YES